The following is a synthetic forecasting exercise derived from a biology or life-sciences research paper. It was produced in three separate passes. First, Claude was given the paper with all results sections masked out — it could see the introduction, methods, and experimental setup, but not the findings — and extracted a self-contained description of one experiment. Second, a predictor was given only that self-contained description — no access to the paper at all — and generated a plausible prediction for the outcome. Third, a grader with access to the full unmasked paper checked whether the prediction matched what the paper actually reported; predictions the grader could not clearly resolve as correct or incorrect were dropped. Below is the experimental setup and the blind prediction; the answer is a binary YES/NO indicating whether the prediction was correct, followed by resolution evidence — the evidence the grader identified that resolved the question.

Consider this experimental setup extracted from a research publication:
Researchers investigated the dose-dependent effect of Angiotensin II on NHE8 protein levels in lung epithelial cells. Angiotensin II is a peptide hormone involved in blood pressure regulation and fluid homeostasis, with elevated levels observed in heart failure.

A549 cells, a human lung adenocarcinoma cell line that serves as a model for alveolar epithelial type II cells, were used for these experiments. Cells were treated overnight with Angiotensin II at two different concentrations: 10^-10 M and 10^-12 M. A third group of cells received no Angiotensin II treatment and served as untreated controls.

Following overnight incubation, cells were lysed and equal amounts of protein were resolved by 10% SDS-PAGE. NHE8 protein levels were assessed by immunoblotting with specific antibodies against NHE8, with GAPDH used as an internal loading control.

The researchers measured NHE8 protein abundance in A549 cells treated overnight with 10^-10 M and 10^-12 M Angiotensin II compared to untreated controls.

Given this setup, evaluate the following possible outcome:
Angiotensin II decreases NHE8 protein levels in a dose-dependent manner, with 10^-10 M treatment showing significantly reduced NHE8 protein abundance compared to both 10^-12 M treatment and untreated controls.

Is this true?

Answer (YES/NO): NO